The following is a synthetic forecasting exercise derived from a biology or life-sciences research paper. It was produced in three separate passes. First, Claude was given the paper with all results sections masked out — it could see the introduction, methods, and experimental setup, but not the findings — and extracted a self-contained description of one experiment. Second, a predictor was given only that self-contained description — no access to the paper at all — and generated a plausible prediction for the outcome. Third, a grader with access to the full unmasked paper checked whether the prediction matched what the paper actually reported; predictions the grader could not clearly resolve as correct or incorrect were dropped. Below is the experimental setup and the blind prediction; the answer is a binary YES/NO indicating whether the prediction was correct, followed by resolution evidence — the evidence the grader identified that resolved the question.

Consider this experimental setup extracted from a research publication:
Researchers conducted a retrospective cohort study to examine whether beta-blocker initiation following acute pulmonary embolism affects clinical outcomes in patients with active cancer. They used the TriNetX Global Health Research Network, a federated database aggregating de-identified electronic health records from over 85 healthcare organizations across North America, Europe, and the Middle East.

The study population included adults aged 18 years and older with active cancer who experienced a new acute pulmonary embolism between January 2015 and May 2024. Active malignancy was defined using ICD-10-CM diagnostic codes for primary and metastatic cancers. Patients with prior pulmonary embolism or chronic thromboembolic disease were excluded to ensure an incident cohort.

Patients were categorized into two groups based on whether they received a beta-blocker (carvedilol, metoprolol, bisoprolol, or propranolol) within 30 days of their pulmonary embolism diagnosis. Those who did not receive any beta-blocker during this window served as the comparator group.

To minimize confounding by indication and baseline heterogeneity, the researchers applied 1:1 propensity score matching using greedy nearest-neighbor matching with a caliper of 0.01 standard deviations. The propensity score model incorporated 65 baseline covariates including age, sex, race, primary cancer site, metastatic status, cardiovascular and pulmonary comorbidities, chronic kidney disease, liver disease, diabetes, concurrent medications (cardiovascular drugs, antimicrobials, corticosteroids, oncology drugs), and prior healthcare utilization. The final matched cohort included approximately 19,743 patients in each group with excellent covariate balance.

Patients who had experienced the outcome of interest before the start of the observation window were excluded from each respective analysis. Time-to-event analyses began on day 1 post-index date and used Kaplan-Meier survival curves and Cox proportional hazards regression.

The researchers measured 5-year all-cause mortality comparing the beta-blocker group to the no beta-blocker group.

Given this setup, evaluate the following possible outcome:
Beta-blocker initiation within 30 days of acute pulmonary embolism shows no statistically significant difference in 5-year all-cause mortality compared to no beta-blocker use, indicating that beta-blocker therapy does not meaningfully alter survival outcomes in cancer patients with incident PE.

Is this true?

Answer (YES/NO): NO